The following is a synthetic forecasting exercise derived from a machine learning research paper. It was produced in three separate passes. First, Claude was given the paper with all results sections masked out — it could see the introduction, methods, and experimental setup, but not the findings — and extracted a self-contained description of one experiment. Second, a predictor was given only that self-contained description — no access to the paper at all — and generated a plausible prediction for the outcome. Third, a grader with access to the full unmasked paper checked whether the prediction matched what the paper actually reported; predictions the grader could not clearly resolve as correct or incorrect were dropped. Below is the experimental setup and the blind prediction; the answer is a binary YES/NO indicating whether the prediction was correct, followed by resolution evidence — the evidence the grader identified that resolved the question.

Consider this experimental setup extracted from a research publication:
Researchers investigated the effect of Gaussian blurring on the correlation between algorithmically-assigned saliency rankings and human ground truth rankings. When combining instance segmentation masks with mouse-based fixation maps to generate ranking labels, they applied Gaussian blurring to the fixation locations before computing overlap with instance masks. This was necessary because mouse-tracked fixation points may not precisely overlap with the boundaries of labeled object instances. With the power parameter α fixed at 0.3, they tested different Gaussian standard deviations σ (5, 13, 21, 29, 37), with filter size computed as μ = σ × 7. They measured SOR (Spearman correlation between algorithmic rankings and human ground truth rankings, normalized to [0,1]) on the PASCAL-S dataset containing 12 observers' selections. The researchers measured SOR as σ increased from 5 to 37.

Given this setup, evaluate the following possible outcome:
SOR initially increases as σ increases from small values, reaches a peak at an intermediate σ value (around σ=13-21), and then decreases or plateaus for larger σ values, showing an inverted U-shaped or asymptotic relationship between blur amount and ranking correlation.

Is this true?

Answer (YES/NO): NO